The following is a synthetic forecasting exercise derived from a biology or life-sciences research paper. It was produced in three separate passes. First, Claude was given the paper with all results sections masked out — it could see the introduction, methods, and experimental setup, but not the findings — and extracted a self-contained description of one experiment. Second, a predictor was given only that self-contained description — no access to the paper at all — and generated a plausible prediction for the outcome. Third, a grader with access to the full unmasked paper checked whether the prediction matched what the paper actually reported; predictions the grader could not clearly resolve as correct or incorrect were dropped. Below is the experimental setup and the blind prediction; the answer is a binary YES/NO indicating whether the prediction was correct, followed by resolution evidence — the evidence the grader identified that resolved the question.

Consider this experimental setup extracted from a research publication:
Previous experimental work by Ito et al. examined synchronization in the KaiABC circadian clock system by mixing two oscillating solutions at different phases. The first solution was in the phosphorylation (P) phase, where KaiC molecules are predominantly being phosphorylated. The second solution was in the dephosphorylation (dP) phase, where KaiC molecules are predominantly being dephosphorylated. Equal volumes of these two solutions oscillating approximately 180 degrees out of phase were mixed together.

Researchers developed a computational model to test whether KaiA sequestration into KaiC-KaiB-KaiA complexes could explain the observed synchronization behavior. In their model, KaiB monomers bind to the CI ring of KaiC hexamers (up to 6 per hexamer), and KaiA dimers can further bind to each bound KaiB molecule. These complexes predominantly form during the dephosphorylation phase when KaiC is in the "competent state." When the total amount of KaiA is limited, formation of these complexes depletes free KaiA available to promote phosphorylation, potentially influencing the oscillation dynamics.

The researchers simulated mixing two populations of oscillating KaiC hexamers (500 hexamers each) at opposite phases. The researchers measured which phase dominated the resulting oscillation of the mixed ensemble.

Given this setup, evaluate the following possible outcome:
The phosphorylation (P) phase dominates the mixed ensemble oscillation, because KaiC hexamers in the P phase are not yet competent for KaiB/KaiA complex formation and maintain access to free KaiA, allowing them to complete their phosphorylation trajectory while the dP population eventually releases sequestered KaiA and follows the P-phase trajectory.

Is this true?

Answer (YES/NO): NO